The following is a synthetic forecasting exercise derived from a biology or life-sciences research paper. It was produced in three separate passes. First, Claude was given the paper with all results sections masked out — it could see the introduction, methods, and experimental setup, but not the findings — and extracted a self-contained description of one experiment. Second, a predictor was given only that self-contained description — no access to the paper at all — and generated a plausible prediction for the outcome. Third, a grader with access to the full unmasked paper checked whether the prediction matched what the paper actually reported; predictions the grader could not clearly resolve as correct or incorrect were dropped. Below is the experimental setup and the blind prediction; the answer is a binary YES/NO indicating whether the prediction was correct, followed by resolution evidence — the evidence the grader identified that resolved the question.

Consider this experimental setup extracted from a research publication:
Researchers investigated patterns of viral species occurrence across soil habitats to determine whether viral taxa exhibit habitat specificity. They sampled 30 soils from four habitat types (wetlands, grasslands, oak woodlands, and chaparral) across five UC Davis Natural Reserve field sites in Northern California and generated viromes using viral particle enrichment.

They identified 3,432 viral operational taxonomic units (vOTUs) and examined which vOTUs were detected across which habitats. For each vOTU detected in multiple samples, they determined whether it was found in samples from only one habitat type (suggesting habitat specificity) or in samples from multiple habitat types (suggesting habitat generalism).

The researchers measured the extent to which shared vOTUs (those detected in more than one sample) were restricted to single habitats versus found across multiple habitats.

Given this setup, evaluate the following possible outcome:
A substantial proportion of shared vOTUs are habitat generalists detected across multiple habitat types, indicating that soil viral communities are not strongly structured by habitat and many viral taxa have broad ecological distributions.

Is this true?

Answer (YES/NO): NO